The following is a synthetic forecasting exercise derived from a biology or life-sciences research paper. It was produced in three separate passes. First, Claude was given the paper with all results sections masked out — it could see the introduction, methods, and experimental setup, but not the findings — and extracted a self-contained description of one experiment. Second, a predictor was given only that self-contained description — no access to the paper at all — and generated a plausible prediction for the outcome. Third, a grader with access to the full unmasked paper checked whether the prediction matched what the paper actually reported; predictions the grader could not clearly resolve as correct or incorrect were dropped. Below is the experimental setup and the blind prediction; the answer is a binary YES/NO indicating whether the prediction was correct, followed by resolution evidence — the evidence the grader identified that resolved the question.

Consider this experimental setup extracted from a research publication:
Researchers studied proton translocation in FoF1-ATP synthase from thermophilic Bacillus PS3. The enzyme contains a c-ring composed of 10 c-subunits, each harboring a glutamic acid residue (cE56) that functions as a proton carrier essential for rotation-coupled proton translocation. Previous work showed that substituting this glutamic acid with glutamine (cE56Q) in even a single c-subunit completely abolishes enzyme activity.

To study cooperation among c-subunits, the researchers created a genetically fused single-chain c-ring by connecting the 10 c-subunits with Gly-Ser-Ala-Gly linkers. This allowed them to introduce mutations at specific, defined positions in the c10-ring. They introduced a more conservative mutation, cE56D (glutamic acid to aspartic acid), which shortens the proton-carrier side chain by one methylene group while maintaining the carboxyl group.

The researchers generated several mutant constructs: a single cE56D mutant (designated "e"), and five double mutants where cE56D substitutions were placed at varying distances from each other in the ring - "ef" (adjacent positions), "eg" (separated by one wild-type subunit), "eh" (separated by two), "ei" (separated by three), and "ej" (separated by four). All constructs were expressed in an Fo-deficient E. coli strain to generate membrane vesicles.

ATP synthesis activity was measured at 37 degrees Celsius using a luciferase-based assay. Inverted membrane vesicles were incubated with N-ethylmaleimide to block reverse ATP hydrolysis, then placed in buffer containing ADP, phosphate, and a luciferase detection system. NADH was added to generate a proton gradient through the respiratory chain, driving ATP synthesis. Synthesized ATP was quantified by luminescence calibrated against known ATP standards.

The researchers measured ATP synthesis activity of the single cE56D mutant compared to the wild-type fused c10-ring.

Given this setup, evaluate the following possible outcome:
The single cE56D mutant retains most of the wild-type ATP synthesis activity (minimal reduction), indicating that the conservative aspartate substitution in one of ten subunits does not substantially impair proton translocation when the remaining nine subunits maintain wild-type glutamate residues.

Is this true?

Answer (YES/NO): NO